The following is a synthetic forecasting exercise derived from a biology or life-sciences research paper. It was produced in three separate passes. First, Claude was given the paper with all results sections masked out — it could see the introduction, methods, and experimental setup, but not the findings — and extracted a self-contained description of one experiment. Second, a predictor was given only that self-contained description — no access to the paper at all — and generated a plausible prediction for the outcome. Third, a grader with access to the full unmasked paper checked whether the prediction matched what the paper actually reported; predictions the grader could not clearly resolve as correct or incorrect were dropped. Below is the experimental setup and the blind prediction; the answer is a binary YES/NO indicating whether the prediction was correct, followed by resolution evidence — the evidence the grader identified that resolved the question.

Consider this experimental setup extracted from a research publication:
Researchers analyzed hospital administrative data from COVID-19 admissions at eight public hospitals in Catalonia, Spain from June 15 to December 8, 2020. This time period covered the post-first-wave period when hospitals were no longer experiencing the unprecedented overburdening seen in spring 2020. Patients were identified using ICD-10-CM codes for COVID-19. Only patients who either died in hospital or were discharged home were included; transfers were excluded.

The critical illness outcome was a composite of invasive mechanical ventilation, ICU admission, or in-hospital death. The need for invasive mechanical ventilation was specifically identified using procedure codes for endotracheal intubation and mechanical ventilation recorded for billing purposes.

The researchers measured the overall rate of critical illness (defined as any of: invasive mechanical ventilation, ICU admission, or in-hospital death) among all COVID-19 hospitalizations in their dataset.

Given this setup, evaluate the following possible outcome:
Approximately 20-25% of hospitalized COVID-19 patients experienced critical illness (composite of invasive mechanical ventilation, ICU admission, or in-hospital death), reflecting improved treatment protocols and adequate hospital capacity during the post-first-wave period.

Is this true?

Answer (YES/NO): NO